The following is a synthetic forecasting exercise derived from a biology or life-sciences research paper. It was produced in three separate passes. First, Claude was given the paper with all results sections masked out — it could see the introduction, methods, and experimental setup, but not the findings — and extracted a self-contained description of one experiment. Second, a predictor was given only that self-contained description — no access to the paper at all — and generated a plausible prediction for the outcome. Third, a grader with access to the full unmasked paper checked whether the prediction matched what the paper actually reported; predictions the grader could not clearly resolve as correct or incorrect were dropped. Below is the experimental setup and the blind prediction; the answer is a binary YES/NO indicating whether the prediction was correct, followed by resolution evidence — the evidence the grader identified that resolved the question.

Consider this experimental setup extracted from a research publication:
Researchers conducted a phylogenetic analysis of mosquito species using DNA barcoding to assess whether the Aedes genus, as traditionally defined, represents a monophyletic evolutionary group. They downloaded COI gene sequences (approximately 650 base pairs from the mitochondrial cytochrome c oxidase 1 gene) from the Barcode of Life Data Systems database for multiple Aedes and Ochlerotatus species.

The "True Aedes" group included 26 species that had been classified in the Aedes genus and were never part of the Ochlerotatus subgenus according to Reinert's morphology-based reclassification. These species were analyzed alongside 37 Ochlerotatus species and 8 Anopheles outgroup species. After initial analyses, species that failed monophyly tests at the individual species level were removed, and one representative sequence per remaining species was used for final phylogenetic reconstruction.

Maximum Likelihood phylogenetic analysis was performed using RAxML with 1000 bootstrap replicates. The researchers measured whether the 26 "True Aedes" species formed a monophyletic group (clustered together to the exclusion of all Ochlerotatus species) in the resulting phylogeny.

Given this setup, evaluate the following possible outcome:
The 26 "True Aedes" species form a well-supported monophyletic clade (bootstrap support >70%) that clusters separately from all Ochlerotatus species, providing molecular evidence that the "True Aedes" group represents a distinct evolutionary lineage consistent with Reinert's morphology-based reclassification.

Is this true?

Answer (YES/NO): NO